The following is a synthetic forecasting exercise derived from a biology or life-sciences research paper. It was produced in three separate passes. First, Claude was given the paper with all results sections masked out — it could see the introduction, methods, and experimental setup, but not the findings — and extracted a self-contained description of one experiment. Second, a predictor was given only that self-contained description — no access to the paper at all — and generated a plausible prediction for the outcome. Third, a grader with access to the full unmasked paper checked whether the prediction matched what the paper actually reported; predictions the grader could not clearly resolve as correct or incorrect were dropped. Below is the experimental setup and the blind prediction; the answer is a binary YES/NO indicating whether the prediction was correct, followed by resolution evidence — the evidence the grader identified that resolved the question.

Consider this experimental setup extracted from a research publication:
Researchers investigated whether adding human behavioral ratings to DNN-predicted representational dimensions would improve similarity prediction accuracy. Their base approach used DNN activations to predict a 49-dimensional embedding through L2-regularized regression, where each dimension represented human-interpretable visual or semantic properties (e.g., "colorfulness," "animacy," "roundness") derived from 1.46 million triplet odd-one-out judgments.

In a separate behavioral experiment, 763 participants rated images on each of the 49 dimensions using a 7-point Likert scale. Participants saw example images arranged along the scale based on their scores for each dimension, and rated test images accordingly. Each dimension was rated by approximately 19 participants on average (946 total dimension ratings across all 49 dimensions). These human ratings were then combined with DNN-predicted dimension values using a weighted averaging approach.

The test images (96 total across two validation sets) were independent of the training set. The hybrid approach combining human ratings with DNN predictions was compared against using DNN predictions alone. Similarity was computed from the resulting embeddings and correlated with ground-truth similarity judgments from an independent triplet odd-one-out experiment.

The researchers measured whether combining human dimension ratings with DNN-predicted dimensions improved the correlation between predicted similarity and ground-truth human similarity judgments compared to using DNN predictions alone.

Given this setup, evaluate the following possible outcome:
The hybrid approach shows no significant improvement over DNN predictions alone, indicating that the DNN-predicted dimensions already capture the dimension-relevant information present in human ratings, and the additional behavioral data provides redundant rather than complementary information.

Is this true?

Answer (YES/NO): NO